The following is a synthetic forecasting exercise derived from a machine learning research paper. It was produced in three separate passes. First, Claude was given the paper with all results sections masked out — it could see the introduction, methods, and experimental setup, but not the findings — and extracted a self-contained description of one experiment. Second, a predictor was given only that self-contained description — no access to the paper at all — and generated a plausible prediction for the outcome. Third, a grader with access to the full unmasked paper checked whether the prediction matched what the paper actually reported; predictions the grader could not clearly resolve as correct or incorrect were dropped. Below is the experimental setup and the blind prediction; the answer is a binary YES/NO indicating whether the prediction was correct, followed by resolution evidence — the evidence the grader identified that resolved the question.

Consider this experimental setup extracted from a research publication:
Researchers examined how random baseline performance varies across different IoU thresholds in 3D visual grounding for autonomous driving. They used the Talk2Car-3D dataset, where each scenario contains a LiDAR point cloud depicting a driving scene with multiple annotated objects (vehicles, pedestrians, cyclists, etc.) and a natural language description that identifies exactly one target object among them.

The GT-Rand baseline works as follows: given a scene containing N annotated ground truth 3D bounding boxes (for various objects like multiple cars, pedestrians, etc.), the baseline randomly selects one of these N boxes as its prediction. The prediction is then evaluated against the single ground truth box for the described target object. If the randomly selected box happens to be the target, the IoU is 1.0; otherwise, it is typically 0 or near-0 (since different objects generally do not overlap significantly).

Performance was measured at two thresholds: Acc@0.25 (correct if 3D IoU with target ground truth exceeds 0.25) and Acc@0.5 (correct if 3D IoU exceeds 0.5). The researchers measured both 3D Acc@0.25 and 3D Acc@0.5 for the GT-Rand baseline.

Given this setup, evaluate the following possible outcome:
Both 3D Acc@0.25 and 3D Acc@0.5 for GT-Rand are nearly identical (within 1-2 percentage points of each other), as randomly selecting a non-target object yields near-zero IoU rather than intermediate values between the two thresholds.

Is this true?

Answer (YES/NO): YES